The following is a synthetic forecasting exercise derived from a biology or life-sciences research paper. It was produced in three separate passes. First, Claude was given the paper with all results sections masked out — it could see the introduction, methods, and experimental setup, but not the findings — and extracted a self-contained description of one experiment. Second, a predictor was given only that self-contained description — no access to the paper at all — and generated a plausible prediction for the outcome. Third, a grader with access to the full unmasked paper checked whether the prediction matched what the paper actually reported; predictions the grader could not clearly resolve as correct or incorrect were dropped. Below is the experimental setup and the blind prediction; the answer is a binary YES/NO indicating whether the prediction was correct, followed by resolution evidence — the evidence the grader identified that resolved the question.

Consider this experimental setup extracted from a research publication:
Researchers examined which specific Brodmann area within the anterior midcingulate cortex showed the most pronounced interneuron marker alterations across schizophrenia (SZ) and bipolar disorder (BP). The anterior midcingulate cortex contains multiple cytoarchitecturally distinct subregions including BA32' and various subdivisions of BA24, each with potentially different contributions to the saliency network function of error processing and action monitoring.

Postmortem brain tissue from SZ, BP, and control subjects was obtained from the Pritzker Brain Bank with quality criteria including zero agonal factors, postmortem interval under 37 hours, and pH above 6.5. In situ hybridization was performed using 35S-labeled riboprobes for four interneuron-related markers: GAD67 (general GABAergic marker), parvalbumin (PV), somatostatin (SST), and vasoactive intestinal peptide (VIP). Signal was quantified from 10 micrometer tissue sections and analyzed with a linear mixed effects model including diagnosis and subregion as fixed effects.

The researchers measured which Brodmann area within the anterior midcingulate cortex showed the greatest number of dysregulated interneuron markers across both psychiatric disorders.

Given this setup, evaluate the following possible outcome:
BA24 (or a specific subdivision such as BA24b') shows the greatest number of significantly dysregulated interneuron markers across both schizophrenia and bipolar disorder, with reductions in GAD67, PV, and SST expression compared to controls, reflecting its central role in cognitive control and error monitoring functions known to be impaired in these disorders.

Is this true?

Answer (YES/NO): NO